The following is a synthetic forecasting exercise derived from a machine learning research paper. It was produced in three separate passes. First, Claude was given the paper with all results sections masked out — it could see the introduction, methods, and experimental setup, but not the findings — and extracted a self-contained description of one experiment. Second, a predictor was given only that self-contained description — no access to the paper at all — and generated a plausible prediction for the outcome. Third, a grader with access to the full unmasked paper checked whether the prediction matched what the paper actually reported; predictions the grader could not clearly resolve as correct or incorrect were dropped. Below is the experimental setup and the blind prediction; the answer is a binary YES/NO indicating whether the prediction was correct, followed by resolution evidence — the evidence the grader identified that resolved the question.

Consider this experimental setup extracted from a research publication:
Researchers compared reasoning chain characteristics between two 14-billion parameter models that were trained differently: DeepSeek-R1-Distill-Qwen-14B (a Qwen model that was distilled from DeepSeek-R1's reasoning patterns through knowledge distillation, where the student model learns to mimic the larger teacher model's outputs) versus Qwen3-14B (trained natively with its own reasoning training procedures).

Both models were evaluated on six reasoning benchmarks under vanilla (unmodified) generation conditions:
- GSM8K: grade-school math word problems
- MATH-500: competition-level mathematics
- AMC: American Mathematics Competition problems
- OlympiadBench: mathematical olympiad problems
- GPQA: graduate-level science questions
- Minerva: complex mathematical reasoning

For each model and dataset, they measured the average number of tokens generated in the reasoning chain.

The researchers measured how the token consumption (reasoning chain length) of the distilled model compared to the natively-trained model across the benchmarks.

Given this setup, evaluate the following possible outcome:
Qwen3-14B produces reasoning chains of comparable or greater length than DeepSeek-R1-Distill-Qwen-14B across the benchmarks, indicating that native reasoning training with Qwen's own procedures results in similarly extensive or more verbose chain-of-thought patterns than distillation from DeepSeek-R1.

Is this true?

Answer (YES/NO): YES